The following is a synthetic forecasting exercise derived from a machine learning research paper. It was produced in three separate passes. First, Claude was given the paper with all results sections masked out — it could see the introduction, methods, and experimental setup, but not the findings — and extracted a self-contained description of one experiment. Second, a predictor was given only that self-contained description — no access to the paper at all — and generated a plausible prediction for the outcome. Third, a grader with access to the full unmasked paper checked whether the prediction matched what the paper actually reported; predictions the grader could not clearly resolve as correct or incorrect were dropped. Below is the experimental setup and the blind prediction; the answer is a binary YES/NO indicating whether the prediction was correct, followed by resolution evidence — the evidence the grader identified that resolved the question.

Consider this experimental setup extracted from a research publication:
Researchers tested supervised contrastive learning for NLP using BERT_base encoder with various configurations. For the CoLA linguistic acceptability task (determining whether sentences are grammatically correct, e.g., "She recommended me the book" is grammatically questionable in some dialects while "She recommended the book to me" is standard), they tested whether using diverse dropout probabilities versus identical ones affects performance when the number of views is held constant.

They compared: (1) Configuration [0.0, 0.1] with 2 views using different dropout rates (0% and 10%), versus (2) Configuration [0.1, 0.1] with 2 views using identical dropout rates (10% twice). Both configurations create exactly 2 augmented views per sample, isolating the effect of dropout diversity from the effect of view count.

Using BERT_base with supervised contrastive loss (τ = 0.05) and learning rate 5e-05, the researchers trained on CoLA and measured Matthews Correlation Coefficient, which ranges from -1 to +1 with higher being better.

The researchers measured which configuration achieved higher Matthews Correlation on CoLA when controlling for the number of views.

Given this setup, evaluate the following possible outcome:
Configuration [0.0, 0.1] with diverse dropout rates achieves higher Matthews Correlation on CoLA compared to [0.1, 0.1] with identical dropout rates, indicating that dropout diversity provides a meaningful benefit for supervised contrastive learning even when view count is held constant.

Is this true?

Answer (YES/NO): NO